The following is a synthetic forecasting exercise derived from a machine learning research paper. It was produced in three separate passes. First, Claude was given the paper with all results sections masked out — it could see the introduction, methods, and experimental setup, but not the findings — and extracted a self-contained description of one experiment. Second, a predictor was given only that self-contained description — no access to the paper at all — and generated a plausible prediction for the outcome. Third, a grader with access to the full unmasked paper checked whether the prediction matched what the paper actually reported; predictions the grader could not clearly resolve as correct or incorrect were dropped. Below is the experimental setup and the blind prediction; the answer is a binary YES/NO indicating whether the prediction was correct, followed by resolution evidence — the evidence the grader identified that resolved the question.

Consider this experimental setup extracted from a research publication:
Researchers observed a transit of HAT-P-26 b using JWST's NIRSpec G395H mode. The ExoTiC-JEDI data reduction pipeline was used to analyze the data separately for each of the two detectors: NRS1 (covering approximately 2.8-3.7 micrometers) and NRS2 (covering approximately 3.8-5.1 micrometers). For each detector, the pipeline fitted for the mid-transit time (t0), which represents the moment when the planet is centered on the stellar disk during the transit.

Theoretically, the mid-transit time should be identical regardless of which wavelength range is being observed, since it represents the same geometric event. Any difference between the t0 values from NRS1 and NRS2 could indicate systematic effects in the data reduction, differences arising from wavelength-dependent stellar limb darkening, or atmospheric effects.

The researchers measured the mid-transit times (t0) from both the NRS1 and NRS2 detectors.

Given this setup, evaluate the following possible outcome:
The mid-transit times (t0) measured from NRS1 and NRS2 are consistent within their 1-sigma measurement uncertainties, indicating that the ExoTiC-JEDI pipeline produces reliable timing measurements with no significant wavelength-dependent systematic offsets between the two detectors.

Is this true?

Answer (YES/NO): YES